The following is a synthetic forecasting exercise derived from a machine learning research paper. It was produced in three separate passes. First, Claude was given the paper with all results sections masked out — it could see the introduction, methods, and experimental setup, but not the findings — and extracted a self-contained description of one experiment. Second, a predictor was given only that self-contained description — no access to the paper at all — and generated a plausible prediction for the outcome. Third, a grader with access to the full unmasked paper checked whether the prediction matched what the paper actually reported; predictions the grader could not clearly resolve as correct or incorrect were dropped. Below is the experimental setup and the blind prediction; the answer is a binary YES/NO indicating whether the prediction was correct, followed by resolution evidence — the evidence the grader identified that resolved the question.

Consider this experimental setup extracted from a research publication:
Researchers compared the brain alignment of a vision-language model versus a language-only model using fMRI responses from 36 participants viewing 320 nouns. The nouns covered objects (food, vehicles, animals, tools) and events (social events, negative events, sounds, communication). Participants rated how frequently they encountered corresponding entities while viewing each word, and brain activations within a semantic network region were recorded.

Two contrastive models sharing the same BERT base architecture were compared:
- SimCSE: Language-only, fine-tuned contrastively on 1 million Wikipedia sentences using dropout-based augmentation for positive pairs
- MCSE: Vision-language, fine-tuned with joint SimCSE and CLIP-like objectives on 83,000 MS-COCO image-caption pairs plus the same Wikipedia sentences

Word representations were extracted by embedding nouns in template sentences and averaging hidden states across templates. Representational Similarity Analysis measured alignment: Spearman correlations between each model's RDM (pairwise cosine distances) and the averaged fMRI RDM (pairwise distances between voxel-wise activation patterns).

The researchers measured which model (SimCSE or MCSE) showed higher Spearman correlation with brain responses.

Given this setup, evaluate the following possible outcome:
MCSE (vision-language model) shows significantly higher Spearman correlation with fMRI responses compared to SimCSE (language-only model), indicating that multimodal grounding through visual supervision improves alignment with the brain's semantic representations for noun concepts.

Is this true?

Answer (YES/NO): NO